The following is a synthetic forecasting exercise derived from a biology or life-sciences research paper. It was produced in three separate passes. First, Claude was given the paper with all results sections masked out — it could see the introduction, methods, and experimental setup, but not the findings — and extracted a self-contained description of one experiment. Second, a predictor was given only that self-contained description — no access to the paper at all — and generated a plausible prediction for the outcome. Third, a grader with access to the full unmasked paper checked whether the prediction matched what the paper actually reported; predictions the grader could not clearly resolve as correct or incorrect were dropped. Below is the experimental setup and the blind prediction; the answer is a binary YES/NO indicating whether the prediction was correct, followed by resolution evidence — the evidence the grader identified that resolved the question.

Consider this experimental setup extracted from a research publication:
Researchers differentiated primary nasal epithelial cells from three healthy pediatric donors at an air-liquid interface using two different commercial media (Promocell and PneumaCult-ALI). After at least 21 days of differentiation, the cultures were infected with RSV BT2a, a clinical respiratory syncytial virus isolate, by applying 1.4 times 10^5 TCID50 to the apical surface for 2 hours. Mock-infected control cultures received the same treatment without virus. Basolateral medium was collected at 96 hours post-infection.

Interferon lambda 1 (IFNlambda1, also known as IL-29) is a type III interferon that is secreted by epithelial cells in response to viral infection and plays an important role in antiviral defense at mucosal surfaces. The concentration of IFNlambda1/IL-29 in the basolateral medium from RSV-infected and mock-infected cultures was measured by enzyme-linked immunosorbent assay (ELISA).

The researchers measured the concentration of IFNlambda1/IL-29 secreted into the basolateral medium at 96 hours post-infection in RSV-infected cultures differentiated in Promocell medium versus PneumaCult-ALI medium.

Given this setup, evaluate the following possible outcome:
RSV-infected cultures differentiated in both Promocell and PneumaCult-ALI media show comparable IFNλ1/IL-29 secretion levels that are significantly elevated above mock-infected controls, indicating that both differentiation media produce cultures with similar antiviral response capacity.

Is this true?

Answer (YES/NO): NO